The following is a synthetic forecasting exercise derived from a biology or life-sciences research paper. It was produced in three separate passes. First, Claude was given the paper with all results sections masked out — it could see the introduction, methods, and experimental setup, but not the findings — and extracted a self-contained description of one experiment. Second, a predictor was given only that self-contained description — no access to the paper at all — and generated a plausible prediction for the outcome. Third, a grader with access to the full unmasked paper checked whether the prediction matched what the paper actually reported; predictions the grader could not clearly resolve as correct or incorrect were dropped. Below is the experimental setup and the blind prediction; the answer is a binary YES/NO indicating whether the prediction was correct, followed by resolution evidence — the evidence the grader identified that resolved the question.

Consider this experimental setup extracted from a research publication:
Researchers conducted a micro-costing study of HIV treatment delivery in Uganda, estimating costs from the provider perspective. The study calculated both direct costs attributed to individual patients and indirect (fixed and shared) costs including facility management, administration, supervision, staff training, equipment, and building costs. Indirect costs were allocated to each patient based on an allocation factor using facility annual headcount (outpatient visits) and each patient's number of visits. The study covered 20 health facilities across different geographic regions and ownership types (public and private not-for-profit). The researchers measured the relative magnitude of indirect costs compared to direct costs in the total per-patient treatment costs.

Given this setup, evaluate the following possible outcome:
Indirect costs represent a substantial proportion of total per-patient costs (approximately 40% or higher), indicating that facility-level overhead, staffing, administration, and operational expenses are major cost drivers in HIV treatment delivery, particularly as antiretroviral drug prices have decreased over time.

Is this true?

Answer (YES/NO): NO